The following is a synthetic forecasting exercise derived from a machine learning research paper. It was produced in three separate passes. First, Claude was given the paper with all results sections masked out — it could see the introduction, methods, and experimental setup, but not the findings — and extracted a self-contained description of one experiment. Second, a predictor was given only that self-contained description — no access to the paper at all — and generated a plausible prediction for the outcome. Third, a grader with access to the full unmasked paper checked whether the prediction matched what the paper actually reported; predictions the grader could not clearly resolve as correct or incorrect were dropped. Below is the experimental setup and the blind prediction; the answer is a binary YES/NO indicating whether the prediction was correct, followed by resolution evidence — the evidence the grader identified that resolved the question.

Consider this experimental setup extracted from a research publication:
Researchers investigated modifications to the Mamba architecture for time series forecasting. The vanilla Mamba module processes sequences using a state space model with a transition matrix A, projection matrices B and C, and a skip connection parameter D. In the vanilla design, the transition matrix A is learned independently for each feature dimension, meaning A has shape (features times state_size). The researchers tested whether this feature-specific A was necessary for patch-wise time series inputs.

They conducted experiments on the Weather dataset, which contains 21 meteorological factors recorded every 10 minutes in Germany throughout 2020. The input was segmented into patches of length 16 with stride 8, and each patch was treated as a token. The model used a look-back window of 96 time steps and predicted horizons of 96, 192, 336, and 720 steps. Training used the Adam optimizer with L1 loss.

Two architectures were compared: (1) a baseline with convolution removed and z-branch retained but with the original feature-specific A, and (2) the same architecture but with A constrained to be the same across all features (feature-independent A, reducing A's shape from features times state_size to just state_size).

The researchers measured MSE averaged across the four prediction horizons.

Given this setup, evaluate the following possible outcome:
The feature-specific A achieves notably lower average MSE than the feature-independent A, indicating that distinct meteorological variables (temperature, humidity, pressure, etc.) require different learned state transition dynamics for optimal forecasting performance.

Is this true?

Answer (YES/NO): NO